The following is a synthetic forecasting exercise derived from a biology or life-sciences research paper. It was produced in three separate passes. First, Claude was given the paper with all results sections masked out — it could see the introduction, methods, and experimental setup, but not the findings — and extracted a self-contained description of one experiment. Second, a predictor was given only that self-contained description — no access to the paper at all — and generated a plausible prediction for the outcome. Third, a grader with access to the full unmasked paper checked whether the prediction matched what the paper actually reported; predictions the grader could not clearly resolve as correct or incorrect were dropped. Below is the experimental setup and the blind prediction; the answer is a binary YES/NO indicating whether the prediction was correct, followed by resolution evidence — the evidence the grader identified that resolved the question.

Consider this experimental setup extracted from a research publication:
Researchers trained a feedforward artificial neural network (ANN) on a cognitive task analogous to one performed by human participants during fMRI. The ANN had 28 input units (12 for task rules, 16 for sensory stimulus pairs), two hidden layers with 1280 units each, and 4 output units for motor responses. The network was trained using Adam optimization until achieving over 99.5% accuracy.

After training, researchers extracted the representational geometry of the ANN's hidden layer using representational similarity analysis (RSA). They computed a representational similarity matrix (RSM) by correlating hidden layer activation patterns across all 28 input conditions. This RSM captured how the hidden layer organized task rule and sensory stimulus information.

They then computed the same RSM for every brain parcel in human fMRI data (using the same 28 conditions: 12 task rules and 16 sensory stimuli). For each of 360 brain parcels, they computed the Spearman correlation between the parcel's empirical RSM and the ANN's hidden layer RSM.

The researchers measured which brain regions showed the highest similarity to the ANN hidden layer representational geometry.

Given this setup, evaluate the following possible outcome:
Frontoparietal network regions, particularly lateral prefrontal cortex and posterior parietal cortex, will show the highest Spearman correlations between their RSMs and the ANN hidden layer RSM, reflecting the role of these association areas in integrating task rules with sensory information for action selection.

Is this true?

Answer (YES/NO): NO